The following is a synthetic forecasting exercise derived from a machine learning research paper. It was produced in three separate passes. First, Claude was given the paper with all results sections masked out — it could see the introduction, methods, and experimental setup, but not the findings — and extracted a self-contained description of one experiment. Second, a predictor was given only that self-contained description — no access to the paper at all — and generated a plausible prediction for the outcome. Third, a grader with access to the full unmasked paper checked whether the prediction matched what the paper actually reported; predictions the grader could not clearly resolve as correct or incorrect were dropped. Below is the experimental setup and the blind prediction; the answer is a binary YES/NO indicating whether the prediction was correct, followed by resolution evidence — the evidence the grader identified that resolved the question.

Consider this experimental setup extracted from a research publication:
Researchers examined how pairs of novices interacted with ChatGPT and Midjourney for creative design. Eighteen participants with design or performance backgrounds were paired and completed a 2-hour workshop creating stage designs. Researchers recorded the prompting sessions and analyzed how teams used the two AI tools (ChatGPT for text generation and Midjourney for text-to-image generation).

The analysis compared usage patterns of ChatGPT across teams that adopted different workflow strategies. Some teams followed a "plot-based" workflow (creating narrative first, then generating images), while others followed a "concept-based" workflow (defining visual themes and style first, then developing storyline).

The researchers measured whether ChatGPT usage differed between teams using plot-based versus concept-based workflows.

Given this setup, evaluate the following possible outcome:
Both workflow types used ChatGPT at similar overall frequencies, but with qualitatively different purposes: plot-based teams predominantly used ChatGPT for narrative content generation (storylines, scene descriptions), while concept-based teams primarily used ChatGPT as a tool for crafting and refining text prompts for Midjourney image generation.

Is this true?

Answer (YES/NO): NO